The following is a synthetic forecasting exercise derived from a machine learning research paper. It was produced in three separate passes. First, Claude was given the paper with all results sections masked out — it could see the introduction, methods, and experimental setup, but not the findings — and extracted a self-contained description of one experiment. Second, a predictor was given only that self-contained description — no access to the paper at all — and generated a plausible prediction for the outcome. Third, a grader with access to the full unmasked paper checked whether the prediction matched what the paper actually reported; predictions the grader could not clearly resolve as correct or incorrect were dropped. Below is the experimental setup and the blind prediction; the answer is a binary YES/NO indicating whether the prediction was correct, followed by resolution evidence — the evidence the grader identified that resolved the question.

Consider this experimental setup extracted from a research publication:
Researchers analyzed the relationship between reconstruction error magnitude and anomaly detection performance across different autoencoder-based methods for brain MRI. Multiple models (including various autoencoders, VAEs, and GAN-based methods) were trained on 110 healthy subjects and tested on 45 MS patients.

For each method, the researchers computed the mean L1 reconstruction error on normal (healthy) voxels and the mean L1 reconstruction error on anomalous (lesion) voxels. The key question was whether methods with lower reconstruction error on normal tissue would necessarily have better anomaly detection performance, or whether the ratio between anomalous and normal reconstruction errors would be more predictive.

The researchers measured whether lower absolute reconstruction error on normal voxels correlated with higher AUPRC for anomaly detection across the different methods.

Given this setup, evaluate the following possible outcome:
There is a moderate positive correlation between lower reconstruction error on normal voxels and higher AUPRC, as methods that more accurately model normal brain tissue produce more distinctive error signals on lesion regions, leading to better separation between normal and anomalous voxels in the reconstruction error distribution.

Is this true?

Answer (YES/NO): NO